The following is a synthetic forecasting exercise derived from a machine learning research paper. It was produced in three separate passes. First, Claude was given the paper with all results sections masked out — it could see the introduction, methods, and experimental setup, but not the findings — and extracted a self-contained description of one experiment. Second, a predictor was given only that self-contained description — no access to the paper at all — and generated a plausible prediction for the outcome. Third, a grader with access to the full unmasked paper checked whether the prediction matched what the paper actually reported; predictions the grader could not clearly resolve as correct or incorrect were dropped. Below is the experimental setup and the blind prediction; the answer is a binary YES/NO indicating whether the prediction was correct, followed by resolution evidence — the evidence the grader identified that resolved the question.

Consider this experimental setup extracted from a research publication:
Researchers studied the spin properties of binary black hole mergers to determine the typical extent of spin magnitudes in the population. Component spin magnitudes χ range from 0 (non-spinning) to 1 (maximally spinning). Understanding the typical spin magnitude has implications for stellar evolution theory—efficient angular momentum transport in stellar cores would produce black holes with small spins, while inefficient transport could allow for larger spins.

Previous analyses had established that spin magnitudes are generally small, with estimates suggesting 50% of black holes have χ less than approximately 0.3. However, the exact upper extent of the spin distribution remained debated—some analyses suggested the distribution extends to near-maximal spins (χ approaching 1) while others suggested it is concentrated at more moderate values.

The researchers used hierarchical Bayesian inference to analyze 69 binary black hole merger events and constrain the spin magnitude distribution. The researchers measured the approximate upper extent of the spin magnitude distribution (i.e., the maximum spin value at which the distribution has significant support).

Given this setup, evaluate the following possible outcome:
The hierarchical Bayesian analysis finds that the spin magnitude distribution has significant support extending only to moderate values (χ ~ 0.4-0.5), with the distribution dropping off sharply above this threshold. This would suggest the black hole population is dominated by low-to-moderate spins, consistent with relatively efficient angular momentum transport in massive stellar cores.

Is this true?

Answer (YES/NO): NO